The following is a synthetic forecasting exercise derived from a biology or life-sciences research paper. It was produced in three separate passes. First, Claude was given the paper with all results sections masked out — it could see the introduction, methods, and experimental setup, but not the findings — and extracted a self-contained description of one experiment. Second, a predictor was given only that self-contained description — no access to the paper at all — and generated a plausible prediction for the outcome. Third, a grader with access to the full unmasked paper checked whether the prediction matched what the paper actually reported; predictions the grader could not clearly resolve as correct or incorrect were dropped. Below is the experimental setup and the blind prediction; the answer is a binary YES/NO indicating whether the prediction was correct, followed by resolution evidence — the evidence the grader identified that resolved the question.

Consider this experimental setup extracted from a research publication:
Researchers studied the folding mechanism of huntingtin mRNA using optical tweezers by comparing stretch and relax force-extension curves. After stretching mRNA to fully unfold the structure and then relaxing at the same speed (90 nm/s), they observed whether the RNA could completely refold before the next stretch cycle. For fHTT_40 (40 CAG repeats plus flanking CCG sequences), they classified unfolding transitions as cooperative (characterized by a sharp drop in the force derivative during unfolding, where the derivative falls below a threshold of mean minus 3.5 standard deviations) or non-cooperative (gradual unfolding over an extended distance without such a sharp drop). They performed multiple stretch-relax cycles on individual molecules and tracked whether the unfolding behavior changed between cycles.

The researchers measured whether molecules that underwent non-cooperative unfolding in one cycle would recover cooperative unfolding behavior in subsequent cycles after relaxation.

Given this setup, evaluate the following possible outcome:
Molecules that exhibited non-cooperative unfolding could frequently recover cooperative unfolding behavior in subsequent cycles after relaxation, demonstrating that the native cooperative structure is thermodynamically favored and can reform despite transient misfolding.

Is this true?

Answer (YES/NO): NO